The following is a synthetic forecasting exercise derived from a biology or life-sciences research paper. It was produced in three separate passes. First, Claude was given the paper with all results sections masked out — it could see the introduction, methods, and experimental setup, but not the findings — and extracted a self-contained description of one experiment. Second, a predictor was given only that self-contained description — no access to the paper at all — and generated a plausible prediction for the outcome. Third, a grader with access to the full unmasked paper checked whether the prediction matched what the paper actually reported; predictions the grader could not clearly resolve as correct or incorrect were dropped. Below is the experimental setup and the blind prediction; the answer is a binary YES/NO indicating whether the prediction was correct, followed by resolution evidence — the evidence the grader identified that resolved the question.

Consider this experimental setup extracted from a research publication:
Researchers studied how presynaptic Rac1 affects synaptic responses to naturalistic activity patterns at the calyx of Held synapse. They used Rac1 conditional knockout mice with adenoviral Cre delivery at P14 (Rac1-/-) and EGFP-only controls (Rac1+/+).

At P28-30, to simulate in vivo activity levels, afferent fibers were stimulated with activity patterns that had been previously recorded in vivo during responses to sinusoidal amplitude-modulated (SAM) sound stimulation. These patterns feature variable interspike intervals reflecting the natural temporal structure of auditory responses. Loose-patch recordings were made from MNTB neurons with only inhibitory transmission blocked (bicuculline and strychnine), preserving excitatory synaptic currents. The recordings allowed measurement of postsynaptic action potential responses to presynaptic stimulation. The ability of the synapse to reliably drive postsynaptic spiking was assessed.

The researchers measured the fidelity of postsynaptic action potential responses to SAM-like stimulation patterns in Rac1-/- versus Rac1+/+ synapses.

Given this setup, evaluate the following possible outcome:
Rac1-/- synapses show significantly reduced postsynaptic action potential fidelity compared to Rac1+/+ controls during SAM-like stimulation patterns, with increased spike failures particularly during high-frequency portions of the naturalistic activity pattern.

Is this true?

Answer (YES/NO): NO